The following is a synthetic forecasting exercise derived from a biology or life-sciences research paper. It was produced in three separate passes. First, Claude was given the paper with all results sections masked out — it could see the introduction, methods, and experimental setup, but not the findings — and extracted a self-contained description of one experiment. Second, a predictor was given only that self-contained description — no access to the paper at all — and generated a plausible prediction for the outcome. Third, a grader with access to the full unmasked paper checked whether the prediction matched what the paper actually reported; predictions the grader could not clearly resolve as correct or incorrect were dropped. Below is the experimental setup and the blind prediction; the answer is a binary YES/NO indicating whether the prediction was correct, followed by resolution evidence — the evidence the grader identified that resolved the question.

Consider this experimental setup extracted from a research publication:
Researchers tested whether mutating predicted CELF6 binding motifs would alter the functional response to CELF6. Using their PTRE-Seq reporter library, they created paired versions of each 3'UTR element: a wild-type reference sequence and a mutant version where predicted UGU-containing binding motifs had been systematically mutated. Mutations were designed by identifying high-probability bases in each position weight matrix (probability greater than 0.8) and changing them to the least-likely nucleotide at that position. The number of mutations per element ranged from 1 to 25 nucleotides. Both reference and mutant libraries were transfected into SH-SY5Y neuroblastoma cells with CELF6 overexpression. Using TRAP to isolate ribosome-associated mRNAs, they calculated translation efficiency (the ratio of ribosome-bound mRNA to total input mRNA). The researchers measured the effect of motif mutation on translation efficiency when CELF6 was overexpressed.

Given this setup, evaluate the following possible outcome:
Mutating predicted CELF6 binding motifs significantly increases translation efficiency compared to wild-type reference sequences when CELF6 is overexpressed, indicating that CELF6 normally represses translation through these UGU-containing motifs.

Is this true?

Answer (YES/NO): NO